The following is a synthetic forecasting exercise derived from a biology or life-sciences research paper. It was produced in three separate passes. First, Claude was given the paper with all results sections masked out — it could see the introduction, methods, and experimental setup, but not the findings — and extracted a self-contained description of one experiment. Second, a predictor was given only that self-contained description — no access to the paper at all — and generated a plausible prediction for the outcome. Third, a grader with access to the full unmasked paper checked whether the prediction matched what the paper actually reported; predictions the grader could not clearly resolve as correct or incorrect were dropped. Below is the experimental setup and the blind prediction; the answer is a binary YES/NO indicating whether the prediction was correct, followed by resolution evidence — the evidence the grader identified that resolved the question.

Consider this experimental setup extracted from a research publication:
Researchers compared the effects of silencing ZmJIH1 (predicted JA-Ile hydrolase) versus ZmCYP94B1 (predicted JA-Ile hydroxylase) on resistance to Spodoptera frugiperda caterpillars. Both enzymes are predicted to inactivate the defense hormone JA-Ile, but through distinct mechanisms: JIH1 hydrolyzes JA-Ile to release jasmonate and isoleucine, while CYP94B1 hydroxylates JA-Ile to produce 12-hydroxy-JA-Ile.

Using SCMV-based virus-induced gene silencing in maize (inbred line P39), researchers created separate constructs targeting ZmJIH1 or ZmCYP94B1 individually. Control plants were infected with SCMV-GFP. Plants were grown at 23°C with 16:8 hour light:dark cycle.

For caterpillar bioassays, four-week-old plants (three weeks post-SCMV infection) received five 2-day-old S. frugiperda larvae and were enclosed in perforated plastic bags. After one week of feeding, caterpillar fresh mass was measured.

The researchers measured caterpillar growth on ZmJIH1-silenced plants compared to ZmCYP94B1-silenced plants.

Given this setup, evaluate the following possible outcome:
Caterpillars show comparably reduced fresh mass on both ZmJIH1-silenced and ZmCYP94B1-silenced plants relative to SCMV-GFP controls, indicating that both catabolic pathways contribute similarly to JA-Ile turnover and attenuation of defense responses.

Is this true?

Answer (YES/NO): YES